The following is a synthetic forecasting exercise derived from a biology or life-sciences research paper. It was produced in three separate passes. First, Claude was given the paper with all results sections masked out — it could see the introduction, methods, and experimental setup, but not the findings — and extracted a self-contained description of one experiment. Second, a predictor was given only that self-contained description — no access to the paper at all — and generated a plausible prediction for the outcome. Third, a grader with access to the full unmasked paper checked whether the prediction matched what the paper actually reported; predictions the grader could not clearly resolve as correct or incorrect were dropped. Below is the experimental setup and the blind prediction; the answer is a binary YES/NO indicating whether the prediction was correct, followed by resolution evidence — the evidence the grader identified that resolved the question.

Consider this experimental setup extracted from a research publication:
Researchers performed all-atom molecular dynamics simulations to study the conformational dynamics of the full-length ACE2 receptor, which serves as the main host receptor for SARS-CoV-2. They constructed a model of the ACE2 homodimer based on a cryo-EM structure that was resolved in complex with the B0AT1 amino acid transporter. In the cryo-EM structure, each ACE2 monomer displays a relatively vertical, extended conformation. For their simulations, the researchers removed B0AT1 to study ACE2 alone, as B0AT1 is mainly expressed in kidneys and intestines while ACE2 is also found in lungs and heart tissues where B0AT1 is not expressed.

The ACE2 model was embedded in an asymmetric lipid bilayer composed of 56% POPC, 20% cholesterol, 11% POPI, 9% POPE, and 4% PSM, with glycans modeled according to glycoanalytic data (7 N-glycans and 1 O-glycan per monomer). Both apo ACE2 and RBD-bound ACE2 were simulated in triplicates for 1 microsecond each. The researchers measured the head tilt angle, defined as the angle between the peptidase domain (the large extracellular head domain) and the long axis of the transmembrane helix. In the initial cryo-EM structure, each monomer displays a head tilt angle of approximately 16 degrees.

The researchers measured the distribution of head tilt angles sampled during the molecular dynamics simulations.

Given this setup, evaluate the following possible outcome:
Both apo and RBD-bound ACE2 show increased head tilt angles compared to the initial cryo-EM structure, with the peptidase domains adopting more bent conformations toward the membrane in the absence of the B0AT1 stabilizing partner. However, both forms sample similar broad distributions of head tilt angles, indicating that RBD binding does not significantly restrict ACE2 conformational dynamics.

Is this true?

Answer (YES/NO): YES